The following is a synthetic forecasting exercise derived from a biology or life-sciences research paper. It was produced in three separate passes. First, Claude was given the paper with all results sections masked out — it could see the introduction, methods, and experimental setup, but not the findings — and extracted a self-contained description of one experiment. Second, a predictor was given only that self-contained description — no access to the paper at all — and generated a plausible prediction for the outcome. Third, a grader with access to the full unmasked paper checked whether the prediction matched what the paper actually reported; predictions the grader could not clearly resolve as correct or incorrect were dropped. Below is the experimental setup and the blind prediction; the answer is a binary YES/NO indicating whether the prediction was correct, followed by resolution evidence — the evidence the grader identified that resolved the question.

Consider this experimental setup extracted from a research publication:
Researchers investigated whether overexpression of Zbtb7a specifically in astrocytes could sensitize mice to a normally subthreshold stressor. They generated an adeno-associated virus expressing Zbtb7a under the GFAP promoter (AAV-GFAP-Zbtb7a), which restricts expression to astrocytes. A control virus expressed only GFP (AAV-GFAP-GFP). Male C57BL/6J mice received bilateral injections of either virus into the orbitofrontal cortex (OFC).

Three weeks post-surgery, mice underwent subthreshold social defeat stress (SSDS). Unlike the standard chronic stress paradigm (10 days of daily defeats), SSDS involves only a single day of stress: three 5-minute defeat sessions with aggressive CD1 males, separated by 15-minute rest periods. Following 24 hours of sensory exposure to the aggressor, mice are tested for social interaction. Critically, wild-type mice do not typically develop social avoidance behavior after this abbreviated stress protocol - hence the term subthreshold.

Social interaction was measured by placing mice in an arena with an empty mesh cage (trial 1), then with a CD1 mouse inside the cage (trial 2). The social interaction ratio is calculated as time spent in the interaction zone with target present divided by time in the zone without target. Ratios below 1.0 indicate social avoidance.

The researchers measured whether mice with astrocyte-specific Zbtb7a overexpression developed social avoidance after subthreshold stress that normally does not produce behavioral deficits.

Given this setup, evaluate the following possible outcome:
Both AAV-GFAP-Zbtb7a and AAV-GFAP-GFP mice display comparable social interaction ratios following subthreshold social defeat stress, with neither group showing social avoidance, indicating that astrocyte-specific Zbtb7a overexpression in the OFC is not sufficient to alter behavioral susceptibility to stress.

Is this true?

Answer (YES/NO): NO